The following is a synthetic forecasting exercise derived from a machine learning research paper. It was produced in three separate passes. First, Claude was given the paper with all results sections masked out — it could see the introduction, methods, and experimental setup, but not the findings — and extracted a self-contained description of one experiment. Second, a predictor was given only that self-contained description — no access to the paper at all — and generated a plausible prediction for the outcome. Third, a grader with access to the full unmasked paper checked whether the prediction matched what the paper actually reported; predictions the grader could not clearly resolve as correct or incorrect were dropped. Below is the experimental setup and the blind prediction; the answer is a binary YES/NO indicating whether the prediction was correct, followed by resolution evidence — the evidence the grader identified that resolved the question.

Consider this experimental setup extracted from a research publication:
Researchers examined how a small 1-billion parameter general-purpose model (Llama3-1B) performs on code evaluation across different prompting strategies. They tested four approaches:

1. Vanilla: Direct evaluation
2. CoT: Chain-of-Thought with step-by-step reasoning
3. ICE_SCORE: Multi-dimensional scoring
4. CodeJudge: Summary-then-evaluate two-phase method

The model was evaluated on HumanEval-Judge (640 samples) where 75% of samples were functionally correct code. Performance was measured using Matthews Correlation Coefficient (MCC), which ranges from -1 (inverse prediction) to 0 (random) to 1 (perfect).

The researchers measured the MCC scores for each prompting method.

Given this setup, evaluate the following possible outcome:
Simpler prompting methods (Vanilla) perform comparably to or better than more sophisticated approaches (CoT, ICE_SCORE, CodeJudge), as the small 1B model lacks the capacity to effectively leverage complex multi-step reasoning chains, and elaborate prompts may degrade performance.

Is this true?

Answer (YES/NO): NO